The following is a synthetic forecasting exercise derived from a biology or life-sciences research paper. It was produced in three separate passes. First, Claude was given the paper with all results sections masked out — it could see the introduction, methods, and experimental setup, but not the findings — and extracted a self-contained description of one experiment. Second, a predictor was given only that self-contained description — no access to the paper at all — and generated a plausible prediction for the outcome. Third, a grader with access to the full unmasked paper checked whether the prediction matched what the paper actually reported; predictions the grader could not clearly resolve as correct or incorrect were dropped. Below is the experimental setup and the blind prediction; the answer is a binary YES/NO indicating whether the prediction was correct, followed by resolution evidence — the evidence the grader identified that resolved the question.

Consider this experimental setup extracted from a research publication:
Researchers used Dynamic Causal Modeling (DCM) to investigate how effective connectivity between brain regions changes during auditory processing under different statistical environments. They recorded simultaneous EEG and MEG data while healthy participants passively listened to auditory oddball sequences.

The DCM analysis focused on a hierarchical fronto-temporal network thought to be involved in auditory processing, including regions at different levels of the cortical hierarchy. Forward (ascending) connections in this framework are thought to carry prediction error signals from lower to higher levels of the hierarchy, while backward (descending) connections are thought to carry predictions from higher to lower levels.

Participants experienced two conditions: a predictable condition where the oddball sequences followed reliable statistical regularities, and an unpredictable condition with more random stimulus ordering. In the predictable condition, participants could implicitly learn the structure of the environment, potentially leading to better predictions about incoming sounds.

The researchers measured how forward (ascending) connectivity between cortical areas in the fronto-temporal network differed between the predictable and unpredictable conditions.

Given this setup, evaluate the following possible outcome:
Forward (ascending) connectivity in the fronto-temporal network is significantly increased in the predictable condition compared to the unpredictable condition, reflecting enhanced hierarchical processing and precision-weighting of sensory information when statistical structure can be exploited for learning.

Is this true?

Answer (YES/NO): NO